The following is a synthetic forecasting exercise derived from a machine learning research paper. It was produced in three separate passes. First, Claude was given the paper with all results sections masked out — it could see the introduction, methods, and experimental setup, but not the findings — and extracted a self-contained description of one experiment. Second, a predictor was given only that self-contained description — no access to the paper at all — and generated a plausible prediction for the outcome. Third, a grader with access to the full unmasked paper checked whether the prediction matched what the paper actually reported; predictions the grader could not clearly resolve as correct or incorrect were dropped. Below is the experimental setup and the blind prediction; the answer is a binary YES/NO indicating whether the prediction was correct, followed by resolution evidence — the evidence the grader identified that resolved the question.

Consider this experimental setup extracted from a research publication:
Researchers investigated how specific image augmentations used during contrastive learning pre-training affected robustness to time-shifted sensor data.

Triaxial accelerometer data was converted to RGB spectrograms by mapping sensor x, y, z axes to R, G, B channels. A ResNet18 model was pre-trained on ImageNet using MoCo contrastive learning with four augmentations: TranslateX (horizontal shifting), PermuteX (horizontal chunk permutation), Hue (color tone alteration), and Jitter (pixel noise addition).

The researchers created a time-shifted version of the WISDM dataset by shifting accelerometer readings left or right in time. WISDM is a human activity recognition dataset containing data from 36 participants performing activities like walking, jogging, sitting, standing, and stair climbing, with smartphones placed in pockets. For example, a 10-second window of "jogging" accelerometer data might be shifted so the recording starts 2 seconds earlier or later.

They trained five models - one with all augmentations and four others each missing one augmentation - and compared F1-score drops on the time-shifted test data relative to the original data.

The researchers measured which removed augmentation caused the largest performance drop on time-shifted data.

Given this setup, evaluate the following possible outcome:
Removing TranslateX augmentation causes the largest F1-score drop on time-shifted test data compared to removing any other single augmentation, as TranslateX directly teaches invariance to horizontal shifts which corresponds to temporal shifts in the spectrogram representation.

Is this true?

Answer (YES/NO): YES